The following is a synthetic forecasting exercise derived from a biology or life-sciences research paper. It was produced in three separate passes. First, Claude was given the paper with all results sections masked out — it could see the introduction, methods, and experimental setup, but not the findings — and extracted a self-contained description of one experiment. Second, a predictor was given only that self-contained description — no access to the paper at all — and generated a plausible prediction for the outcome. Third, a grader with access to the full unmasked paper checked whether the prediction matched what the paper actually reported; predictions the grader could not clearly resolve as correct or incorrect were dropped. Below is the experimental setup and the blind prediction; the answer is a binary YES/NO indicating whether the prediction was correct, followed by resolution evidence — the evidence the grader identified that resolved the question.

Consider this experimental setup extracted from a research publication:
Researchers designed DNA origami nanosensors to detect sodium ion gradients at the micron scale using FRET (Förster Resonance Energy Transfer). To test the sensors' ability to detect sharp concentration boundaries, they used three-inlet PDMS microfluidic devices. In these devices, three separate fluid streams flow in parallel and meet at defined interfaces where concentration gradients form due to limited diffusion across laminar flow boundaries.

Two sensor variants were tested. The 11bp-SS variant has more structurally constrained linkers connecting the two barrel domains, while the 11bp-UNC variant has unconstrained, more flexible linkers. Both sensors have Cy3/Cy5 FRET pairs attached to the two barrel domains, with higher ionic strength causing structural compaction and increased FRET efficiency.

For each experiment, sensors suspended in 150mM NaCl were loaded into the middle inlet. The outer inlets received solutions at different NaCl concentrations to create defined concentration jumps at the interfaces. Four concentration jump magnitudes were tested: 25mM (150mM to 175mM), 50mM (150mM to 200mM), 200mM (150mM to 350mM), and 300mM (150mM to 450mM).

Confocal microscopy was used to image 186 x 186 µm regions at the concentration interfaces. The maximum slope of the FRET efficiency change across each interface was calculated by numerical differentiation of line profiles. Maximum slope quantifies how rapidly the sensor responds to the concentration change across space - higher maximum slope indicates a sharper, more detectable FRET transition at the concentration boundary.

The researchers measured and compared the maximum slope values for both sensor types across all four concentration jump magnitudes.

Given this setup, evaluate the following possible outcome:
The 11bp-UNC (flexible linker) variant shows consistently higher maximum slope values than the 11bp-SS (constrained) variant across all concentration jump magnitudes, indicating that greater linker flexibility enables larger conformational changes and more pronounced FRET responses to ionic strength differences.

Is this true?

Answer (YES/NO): NO